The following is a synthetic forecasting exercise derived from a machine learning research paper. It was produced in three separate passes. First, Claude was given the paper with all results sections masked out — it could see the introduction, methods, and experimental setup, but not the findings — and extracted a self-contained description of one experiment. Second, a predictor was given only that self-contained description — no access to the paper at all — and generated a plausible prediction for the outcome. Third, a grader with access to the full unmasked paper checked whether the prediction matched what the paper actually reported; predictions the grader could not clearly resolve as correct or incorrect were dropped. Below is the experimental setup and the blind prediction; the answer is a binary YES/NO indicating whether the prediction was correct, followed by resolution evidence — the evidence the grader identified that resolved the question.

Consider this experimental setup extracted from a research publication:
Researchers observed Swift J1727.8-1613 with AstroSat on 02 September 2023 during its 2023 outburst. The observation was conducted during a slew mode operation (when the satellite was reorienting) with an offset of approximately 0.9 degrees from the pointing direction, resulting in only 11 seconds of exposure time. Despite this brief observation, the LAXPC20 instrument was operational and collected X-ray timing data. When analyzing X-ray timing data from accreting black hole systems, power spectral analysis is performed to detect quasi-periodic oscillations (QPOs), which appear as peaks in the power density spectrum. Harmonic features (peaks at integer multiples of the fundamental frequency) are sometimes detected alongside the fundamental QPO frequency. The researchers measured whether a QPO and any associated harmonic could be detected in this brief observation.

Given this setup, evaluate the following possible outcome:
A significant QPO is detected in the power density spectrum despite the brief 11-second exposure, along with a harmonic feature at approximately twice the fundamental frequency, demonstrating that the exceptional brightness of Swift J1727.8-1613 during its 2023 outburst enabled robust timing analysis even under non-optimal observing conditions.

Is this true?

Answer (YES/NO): YES